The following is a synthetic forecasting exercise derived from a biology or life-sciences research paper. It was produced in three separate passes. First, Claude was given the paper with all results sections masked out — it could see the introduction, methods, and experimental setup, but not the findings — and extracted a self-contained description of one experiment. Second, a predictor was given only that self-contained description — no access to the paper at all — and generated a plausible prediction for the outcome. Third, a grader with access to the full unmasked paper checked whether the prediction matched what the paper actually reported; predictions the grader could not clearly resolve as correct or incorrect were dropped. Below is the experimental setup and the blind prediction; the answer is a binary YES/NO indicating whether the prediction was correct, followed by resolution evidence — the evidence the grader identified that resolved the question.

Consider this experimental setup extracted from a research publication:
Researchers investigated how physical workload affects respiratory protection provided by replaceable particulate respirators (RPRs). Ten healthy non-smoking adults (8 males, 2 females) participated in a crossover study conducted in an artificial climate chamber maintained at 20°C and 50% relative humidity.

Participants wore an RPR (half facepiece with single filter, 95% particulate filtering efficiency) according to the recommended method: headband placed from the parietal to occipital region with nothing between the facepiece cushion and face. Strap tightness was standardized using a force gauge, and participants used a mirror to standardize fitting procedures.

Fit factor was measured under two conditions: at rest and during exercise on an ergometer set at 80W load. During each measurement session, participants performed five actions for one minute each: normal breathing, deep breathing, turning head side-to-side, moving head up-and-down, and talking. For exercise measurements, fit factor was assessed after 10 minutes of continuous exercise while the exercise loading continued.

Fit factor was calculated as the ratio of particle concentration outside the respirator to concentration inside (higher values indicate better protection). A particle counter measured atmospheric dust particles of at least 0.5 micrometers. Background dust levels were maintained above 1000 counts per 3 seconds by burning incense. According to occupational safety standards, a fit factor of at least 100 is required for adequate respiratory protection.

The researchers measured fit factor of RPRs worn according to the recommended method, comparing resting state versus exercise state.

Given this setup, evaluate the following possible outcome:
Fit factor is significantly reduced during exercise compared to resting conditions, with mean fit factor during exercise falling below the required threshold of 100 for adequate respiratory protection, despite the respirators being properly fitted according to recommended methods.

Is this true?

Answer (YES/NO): YES